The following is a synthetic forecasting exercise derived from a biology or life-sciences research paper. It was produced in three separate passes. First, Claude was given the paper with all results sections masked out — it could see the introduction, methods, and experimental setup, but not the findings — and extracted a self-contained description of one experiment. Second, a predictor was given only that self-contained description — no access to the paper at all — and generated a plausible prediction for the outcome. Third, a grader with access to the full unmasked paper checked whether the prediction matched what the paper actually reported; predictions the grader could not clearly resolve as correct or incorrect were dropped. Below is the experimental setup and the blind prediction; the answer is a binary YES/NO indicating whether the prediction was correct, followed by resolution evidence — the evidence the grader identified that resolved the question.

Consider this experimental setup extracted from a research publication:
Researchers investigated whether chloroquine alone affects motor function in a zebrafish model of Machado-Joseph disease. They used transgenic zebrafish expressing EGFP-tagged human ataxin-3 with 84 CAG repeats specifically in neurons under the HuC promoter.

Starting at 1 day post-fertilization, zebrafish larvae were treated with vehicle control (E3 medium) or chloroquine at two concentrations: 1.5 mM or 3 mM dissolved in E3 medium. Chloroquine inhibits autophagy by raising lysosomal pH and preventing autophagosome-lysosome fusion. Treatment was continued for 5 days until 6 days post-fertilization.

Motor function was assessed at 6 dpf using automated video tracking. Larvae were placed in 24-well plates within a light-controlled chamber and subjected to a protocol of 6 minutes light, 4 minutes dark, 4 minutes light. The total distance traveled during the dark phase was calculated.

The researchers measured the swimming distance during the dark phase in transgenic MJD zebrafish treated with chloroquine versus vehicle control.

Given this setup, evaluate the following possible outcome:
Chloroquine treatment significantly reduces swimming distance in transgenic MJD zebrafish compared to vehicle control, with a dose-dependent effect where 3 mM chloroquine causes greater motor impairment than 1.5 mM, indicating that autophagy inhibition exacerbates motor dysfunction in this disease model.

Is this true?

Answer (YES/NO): NO